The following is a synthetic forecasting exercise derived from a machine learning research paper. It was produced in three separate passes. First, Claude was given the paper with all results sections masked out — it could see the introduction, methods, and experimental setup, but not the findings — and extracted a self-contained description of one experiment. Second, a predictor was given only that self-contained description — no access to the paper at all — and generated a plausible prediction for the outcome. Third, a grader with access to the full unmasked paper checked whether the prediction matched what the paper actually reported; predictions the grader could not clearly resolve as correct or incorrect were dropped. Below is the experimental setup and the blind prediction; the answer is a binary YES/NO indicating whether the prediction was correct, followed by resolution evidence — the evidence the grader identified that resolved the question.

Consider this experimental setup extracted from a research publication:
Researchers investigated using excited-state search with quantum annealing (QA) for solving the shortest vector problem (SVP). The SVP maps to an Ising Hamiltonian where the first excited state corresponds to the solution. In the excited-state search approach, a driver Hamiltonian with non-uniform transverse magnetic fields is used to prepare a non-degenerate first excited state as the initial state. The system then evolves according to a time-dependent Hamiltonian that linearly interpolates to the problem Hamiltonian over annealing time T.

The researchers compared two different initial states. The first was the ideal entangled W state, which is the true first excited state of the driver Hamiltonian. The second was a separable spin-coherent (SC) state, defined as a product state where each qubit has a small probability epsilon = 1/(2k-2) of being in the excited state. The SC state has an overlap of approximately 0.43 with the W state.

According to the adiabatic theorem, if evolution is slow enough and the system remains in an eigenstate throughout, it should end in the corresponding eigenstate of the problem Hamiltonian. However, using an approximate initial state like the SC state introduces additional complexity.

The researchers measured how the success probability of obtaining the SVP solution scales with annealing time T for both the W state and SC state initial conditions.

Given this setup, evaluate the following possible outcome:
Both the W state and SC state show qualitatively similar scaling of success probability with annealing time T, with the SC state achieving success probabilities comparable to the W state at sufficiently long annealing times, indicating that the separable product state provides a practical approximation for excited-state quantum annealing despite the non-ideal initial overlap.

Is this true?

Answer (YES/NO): NO